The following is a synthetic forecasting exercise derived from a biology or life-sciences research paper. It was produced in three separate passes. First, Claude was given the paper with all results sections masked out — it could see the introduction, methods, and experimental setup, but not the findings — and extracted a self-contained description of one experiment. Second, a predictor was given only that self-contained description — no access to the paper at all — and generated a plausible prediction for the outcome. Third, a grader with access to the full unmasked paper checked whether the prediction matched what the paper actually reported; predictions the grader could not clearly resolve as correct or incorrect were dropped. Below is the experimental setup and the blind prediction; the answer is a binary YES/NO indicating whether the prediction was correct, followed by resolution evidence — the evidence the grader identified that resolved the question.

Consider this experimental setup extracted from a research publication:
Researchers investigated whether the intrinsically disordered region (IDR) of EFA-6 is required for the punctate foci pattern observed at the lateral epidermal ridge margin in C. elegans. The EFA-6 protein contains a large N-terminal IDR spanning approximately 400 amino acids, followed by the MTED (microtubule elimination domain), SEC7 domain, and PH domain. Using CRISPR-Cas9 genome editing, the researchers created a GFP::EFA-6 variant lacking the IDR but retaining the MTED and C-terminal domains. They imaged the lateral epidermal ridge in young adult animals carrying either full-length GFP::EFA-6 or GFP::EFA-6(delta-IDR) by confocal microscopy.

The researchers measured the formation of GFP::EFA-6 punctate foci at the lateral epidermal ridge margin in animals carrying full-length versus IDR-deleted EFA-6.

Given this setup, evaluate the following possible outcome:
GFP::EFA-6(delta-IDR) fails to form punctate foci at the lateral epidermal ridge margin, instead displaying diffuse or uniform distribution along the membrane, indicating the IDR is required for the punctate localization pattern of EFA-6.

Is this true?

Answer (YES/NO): YES